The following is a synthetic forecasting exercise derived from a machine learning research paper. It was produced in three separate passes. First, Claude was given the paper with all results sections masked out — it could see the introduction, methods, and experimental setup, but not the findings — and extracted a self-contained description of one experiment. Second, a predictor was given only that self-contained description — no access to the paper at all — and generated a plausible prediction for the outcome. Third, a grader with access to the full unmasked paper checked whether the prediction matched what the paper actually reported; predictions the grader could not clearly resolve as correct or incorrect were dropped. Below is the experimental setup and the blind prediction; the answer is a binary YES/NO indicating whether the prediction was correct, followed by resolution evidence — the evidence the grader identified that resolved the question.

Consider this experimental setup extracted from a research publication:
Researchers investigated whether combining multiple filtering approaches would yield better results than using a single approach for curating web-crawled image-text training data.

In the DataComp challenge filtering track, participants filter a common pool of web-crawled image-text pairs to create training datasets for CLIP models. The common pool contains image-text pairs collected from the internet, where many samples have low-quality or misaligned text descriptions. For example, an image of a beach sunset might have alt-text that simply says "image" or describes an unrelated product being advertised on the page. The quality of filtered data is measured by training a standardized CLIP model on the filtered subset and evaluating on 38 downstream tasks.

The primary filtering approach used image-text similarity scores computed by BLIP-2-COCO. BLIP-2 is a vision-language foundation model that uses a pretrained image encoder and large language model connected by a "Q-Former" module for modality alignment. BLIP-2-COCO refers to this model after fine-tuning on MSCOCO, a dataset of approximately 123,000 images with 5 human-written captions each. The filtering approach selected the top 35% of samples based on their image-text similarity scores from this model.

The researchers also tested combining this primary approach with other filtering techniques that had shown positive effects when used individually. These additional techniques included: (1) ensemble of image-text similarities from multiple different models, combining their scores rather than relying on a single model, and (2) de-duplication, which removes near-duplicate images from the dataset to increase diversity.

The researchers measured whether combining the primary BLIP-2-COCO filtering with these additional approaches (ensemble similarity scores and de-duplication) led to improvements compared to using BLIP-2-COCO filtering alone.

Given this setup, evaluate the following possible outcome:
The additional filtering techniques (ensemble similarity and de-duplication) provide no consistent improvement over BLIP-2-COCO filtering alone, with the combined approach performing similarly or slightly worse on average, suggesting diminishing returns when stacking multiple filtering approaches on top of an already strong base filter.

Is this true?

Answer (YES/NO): YES